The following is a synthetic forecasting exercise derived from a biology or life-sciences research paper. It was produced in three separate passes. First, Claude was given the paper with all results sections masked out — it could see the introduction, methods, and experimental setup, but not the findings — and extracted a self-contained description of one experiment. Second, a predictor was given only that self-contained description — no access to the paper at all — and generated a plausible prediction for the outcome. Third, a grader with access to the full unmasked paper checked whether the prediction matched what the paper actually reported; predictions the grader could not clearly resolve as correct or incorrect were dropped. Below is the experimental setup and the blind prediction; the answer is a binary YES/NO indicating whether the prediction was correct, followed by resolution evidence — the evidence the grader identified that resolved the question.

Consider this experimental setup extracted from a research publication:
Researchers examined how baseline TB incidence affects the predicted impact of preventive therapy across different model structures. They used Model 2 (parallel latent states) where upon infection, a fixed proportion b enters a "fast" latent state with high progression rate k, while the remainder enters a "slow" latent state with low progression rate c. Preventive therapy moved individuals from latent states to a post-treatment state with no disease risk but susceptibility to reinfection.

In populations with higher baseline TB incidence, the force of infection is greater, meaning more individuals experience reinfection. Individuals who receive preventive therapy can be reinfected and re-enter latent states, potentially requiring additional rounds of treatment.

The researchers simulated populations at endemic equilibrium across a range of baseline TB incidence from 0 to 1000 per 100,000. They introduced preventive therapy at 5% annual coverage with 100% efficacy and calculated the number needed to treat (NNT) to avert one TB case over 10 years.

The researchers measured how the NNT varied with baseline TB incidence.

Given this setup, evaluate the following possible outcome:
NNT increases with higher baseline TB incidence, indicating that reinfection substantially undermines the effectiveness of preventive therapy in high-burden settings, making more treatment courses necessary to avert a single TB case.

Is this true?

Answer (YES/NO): NO